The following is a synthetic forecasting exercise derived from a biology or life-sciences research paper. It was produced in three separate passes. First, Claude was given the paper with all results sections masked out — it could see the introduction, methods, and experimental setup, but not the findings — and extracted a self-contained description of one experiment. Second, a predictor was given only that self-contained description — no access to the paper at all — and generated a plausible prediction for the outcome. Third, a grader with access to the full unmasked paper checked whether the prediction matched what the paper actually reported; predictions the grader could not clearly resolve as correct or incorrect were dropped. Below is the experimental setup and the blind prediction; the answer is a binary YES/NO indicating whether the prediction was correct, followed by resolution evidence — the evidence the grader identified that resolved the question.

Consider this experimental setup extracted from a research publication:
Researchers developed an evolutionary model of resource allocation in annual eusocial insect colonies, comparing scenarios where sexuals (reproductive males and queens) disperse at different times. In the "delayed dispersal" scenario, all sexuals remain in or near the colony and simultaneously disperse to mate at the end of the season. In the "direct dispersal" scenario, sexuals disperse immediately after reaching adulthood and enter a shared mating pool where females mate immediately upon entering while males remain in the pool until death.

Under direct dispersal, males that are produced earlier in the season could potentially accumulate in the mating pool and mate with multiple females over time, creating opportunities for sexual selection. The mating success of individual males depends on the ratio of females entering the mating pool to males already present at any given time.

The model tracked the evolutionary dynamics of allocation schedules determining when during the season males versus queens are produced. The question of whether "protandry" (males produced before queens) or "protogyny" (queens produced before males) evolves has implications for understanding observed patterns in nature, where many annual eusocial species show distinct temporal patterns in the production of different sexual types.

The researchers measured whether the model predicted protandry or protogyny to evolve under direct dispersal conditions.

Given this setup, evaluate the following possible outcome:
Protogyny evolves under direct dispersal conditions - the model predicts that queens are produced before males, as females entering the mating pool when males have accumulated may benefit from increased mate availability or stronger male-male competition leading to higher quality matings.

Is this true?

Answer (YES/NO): NO